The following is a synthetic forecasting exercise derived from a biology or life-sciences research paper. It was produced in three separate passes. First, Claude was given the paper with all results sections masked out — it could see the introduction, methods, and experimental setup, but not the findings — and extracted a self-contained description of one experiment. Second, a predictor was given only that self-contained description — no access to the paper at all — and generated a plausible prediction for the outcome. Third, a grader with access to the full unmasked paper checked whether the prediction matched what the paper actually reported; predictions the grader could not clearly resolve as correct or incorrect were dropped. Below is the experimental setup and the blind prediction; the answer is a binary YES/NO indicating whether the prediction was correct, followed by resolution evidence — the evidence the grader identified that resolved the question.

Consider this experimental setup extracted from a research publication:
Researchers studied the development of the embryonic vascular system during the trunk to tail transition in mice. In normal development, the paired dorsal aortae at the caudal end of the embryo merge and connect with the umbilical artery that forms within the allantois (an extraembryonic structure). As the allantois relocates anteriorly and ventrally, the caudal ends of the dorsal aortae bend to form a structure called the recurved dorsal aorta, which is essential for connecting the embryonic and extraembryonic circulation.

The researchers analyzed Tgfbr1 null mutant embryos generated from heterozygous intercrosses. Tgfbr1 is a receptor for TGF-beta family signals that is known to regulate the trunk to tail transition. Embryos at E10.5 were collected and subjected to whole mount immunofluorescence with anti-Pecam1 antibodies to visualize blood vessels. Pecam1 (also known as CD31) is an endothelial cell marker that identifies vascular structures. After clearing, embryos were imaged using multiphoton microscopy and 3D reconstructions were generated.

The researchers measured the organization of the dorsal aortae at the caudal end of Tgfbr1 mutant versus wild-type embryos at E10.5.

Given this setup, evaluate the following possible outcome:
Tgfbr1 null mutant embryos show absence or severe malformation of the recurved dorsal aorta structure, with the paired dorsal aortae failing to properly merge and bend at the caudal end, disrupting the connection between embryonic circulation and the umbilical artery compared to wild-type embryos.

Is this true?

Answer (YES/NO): NO